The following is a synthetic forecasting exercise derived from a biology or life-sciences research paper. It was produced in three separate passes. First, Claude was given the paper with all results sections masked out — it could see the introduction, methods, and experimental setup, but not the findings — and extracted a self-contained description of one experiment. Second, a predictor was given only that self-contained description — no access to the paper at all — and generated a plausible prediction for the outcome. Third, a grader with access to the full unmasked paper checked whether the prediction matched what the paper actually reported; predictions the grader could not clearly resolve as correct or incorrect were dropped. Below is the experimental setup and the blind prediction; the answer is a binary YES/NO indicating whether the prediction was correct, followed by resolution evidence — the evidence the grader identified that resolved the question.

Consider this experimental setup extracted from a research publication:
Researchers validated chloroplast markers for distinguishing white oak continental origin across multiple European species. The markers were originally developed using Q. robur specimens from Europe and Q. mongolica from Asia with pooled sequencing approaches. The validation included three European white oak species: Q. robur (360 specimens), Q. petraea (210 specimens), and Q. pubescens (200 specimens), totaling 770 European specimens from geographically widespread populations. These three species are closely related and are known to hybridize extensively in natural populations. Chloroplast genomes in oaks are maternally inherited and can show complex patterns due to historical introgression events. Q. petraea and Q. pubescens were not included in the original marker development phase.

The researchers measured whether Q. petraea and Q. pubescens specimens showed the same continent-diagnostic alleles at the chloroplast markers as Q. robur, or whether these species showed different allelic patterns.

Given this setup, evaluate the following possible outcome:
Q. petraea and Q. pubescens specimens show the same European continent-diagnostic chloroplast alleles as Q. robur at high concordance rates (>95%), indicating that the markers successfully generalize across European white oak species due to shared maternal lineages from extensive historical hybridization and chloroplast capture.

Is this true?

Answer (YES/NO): YES